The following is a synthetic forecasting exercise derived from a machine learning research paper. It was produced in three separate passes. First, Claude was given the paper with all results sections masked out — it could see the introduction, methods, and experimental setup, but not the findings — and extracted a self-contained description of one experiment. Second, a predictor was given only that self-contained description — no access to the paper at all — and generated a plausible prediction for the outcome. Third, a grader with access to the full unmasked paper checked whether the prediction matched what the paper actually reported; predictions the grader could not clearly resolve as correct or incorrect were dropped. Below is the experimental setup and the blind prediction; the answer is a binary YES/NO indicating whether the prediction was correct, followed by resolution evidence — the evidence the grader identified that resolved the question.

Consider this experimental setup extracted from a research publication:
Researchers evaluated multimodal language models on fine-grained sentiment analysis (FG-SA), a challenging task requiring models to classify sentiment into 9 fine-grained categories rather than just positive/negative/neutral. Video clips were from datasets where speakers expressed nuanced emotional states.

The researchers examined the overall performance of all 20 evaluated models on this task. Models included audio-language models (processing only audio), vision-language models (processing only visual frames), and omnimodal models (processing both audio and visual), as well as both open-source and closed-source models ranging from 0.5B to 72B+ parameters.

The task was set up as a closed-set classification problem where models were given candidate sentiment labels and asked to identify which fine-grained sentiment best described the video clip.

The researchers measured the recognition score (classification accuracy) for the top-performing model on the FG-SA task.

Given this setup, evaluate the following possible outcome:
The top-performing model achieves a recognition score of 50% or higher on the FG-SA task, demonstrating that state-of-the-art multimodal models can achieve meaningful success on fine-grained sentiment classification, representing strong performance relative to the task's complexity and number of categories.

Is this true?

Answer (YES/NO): NO